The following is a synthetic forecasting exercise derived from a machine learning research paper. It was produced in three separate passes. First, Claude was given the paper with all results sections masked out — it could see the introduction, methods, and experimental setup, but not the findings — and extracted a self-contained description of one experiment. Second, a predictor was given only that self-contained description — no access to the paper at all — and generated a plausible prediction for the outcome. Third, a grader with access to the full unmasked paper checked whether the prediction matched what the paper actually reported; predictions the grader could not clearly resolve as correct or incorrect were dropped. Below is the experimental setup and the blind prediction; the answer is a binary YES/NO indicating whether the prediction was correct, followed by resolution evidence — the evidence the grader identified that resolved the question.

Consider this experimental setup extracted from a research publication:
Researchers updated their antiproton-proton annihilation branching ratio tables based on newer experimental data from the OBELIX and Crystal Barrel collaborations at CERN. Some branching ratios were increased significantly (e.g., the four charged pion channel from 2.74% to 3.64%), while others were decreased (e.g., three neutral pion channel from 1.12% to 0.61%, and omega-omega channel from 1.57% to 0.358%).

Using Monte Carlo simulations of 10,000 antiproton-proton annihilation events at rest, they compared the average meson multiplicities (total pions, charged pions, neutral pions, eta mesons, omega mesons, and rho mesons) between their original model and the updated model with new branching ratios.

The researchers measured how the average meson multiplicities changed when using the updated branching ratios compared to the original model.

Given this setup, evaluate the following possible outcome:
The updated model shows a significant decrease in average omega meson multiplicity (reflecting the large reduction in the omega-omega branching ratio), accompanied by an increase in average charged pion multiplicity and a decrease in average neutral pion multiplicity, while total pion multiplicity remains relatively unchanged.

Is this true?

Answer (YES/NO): NO